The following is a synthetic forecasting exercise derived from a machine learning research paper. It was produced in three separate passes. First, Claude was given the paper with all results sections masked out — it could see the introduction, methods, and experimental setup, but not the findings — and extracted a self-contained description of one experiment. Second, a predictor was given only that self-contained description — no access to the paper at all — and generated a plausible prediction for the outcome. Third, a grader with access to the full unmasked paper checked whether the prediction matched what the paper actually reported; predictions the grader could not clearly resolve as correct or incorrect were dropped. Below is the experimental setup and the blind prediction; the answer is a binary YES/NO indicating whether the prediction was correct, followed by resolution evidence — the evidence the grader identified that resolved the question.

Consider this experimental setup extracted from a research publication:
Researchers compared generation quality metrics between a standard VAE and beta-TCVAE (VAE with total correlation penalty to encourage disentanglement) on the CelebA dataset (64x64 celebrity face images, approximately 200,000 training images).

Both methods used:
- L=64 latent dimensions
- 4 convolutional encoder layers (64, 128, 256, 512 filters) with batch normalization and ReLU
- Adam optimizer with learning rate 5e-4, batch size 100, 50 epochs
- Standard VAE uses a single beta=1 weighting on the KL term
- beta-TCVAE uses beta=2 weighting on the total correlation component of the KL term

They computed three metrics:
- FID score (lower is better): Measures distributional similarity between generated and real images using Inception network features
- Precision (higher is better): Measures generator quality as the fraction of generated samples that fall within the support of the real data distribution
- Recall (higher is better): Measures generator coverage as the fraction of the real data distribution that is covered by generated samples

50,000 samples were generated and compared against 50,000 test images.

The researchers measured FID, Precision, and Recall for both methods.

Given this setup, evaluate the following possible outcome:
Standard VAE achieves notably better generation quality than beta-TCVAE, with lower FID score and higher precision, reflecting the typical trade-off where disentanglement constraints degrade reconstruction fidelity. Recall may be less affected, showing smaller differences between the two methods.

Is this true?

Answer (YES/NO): NO